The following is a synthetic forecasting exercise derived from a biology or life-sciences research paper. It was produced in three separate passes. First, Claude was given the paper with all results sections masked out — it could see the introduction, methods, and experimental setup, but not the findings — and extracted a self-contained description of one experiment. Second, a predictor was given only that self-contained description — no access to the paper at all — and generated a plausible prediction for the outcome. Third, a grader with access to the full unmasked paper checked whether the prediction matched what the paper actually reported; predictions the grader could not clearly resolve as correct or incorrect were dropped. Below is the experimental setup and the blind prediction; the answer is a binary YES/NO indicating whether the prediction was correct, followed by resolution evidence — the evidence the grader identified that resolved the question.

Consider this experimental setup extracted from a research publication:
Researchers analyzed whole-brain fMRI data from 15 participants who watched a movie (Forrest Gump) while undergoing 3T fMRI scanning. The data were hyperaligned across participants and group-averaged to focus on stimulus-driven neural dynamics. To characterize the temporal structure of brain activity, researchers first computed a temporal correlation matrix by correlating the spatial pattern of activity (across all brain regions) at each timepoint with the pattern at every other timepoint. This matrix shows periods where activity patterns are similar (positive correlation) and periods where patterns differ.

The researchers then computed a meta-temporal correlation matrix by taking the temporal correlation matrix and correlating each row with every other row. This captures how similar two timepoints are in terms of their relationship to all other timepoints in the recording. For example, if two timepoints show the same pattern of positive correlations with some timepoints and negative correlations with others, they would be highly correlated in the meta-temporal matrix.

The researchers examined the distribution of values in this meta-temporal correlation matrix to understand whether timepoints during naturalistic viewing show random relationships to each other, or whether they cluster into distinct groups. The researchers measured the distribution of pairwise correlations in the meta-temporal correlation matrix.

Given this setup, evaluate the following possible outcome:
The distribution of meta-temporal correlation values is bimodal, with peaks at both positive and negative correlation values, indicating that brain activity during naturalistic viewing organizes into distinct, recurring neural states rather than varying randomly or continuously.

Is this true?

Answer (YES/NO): YES